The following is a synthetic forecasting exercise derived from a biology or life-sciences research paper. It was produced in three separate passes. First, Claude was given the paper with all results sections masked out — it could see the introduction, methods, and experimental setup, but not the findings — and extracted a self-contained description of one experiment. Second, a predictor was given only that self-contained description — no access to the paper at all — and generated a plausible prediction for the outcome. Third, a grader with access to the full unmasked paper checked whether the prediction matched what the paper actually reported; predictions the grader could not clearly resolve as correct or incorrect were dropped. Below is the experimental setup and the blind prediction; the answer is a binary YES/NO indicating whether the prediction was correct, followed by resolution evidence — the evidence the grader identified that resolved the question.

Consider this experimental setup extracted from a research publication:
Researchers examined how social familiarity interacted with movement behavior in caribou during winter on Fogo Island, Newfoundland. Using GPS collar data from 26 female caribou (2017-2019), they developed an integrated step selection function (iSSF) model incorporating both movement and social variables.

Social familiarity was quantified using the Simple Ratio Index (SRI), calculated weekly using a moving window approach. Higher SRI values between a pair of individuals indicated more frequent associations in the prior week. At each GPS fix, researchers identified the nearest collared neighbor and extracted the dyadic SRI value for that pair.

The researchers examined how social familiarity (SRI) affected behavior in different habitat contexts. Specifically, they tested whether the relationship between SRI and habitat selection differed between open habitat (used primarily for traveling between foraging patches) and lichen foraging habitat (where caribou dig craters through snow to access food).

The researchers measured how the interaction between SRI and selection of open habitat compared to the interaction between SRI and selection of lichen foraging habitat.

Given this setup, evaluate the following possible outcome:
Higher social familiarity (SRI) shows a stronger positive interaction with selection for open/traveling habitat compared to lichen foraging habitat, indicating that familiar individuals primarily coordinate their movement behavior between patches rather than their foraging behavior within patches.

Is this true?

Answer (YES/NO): NO